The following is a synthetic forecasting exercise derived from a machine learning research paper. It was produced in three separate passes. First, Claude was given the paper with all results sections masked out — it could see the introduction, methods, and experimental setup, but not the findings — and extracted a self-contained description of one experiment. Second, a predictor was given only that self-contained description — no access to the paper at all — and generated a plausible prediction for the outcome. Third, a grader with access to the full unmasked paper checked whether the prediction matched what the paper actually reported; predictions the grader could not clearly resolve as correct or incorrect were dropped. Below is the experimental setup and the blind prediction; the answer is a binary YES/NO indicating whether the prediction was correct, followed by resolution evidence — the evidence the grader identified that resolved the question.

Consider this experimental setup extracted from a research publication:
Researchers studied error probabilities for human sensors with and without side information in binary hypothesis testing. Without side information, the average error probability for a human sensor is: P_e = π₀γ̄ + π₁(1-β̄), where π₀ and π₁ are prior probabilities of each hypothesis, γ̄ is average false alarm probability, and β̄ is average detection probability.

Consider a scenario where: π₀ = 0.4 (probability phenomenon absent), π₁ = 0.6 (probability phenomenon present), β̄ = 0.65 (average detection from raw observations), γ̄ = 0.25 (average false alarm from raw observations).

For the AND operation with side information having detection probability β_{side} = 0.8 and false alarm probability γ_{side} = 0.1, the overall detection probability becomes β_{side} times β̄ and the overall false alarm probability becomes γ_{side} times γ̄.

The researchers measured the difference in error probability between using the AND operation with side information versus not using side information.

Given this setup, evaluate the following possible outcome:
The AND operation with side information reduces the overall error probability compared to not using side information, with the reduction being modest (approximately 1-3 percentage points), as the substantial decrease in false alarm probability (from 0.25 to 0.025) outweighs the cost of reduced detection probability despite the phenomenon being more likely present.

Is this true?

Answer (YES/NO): YES